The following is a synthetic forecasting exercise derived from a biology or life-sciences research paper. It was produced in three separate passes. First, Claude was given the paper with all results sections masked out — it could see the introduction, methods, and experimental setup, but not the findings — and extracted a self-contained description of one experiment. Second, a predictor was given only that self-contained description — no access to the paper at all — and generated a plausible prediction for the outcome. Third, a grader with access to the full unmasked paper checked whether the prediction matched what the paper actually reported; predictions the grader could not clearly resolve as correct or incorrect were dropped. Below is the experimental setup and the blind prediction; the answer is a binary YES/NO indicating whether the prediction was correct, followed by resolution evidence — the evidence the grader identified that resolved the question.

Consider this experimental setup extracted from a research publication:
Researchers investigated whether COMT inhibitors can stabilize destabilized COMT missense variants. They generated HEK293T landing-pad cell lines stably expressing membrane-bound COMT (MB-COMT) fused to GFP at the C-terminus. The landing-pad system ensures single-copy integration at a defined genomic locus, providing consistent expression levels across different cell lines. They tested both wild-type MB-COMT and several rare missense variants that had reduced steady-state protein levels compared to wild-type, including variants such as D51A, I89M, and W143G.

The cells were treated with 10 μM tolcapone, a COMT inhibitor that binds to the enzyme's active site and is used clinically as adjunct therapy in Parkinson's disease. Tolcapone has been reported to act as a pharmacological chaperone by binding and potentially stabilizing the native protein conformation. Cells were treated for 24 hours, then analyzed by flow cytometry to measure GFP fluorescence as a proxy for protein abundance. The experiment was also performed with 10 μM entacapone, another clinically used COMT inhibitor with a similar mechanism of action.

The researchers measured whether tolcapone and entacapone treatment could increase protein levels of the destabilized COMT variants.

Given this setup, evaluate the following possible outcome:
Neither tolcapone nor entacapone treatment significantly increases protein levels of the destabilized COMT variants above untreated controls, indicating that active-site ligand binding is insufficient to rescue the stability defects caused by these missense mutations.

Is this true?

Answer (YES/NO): NO